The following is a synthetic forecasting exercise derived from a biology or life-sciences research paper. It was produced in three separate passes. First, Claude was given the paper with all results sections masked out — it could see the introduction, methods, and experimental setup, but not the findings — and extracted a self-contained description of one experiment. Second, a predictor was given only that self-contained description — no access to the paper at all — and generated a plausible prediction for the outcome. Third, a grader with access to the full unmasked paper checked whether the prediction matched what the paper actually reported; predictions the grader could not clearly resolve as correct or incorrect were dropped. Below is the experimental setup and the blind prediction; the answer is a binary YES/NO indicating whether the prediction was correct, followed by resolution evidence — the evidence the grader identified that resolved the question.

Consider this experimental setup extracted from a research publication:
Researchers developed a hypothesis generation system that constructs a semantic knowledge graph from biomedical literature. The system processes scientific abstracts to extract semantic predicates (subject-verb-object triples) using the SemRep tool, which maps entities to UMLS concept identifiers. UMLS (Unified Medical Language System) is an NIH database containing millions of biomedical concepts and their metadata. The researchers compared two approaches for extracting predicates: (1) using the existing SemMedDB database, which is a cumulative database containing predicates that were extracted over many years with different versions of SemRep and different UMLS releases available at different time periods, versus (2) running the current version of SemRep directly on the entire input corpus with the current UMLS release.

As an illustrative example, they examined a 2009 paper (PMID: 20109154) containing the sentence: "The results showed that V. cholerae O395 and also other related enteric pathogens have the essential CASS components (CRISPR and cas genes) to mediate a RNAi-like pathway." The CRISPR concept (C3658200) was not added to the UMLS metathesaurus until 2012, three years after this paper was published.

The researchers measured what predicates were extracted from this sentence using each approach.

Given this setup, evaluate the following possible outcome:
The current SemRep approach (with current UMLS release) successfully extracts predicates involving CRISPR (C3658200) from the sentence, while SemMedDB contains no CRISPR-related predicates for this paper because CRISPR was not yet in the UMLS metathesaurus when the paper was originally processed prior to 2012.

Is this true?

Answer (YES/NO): YES